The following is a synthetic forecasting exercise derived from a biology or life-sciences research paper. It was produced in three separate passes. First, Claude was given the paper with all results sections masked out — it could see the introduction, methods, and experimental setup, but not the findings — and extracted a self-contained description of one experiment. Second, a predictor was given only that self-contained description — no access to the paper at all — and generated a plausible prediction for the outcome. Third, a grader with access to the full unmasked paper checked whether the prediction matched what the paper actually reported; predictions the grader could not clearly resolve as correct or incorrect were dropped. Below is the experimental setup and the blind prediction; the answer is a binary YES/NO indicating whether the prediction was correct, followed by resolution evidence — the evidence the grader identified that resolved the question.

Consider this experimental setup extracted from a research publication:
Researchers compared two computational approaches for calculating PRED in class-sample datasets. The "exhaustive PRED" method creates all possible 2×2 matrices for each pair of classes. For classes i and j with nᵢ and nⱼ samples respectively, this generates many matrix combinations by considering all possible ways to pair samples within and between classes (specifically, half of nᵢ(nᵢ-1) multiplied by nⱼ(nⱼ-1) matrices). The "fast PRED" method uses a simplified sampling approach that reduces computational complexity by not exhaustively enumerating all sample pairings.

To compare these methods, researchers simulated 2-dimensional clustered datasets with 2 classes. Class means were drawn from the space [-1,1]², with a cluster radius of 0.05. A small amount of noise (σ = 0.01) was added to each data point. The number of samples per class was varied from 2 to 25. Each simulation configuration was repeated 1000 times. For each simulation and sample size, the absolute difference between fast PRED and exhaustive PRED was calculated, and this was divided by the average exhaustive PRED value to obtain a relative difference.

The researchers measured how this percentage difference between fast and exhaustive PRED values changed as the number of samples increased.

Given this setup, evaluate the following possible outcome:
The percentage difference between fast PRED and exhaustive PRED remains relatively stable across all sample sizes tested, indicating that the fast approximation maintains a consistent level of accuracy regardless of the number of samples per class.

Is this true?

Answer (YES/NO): NO